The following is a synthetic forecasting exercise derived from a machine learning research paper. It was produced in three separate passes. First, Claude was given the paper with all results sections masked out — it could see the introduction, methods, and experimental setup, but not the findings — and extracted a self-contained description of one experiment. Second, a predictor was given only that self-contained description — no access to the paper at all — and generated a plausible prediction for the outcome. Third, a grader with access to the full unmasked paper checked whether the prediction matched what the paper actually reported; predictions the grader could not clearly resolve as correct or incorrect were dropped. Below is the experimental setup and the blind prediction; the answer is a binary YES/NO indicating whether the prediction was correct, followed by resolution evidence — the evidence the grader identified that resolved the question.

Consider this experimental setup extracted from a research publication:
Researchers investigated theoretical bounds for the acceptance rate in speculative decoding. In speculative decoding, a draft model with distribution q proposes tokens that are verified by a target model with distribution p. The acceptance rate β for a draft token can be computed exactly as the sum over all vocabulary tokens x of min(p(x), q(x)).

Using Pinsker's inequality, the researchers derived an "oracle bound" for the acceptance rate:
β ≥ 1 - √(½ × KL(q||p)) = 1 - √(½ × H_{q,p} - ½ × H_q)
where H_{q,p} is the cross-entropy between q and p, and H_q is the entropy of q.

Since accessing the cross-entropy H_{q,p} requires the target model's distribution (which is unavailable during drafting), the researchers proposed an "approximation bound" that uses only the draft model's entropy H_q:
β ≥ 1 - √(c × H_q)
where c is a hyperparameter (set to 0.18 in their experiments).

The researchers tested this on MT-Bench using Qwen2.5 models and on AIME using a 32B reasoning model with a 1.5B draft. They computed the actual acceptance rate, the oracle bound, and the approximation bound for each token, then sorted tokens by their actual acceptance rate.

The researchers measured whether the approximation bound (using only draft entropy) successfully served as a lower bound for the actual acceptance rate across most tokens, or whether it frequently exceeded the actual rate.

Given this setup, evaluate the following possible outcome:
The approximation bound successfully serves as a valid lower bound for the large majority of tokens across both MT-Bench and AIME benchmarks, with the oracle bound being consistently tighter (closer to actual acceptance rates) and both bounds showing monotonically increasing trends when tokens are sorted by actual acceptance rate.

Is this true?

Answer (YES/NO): NO